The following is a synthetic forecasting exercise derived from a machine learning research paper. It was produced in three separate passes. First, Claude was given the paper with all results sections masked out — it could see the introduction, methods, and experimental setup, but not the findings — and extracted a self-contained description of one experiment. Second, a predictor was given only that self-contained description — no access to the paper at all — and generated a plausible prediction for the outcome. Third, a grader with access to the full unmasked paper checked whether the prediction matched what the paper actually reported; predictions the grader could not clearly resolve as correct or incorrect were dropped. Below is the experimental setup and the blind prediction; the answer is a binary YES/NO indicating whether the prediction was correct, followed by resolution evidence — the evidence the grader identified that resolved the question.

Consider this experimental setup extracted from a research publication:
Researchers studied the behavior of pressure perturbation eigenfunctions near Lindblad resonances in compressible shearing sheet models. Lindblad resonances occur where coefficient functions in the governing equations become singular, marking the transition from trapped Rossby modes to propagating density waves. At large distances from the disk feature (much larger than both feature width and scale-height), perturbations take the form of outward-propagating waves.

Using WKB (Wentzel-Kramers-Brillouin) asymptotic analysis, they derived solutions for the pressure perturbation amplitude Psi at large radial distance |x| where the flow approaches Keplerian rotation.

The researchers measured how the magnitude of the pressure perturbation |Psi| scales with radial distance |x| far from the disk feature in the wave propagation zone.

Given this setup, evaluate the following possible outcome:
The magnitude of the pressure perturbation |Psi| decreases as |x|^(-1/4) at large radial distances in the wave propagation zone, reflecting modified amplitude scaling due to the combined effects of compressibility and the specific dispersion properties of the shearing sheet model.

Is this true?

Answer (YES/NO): NO